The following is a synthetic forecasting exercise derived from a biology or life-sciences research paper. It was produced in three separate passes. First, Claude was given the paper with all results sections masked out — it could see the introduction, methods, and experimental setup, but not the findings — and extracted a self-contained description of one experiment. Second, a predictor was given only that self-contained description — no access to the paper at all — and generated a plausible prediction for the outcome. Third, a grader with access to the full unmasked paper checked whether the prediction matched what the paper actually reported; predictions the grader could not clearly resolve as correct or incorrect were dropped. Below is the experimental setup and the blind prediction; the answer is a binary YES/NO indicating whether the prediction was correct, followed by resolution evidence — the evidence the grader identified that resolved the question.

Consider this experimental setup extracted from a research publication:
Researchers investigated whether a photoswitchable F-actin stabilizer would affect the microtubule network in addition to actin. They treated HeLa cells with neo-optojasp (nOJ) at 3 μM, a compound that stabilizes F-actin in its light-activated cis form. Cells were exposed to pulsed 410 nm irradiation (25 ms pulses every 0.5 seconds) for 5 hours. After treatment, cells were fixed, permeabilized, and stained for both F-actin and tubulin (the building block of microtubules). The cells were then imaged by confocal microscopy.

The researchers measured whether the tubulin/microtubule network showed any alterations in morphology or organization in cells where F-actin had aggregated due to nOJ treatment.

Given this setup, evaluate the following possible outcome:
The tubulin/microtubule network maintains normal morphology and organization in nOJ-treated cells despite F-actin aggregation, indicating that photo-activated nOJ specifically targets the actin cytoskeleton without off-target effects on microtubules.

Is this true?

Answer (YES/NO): YES